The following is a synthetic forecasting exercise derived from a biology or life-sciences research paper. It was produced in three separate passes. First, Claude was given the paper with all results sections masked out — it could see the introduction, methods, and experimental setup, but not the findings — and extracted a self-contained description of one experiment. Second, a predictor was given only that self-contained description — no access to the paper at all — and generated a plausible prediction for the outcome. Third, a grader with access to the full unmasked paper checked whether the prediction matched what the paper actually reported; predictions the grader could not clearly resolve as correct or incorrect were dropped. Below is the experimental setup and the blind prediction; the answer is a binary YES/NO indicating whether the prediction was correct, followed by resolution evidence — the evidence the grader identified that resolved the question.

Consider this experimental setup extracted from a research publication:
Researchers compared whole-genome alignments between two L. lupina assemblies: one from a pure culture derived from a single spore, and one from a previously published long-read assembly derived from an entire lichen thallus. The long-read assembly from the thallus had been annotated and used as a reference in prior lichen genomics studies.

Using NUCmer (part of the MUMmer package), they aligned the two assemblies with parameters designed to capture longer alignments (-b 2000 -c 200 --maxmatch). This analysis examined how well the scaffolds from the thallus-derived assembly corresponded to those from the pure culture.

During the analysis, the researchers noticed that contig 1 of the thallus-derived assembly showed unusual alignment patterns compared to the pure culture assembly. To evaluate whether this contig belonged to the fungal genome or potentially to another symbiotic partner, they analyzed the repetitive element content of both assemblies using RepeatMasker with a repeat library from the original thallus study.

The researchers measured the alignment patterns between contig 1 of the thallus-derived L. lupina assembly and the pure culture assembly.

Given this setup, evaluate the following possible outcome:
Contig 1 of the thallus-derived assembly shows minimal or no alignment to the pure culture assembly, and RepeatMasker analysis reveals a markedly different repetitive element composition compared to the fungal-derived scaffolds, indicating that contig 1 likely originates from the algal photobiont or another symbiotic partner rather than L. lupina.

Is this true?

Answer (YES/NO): NO